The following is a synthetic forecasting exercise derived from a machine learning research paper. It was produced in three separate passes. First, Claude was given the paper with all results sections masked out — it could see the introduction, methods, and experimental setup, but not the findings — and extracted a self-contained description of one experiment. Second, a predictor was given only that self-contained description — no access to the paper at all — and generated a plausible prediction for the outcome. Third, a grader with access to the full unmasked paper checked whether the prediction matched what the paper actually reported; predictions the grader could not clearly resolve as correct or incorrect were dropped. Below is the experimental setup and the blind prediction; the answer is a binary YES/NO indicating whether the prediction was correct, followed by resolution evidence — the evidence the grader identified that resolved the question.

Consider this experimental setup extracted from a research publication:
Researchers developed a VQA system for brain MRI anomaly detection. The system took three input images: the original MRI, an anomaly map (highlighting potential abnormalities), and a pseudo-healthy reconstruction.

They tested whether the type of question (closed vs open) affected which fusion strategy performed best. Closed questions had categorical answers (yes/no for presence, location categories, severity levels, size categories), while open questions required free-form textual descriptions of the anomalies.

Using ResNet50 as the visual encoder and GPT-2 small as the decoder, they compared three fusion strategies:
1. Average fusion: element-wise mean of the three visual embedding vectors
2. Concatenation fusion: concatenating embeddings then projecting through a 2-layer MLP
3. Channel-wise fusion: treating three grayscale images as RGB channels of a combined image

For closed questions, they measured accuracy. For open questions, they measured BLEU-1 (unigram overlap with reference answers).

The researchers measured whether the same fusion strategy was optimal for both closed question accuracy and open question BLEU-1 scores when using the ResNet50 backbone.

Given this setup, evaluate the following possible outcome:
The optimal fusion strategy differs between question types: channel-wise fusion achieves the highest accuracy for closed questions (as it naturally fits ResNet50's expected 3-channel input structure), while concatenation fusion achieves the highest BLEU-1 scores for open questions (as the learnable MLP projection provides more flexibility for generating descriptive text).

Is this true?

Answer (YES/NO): NO